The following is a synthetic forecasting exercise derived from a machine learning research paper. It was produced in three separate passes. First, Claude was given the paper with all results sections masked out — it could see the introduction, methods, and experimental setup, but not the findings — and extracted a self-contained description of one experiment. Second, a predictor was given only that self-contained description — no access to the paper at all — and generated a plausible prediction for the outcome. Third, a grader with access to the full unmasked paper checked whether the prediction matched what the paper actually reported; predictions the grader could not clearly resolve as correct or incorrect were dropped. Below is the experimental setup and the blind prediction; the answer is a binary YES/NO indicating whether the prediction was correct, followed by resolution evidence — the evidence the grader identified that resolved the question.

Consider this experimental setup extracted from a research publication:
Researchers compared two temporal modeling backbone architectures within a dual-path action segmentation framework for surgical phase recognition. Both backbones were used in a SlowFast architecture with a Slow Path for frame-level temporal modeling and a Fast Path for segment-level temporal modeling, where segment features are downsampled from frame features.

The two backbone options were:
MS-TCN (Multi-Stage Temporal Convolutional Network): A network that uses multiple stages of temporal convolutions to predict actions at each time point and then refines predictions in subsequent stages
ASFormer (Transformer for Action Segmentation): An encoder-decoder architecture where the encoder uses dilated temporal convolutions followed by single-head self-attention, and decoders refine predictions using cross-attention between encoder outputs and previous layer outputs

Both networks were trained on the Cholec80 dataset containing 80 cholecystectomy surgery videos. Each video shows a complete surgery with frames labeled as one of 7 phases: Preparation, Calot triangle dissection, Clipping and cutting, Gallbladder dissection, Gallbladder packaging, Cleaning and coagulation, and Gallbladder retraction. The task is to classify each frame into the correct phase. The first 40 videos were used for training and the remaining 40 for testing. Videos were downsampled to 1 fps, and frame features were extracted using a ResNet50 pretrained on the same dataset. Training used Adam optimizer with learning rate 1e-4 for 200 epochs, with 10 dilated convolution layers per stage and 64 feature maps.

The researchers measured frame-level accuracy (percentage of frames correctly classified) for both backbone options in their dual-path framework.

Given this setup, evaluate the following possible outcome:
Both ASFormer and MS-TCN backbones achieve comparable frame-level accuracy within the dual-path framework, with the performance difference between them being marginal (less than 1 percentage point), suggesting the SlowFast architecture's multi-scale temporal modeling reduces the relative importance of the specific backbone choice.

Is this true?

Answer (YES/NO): NO